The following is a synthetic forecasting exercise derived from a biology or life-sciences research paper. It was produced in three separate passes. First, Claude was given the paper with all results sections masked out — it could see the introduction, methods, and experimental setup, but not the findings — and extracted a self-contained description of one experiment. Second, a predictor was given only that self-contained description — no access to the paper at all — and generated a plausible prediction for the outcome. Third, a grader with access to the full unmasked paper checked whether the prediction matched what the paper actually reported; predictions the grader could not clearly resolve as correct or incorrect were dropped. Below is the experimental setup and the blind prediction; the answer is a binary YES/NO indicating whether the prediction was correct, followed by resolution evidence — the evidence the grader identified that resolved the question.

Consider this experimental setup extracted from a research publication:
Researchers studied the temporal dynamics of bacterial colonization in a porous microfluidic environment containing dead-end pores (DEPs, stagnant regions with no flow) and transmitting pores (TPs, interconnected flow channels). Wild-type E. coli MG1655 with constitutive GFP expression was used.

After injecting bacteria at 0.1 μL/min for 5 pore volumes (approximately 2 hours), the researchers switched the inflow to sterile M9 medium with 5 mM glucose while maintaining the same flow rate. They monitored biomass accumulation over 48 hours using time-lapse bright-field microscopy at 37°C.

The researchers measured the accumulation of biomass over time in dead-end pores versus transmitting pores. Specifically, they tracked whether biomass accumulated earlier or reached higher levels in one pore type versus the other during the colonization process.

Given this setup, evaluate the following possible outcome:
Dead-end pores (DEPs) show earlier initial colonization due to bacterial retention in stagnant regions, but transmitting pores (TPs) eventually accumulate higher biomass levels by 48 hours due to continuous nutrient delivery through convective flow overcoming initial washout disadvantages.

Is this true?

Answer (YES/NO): NO